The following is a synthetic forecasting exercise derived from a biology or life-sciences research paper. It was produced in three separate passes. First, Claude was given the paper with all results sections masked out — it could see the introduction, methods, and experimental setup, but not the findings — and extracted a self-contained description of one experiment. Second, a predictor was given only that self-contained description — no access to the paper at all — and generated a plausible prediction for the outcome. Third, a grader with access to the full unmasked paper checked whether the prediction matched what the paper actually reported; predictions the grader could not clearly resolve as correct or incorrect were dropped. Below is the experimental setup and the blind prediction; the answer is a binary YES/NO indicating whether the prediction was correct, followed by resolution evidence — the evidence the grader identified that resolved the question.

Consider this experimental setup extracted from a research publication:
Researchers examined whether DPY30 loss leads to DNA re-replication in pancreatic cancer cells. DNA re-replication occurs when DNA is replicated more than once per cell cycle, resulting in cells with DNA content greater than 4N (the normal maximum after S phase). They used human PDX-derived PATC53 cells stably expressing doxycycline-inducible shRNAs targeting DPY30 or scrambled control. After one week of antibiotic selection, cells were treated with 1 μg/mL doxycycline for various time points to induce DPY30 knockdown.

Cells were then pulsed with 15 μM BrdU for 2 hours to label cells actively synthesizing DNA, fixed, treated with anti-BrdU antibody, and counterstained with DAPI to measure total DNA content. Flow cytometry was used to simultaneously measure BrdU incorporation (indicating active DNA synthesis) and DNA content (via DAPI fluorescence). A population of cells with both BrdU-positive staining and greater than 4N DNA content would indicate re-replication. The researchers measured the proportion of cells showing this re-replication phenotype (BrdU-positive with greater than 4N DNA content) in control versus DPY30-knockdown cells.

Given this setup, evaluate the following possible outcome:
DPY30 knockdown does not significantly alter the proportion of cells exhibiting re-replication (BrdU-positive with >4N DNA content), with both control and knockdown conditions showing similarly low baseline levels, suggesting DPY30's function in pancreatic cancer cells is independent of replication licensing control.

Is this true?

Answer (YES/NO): NO